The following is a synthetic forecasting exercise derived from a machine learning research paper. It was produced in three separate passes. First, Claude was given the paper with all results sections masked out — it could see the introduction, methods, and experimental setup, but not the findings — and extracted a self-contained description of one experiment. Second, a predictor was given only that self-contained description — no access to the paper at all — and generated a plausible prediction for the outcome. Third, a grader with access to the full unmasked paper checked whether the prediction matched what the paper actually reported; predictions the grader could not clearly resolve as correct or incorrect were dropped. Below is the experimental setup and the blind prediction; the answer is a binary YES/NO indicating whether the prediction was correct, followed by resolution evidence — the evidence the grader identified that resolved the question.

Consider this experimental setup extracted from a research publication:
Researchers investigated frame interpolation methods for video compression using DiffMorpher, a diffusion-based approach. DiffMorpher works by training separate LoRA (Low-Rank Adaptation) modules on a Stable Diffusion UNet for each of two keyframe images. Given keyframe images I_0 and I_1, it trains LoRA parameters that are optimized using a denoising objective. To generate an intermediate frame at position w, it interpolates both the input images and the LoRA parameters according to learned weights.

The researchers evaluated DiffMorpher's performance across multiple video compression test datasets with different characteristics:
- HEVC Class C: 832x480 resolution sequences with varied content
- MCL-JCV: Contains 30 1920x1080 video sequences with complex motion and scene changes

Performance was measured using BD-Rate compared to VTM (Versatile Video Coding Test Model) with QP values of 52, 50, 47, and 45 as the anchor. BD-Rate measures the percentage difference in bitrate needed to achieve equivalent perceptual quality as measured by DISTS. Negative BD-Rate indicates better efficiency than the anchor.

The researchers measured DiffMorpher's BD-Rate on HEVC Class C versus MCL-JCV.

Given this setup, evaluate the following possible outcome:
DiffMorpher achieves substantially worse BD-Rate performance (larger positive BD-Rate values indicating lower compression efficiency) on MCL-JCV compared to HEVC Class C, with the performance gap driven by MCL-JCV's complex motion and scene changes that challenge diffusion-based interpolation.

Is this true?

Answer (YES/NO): YES